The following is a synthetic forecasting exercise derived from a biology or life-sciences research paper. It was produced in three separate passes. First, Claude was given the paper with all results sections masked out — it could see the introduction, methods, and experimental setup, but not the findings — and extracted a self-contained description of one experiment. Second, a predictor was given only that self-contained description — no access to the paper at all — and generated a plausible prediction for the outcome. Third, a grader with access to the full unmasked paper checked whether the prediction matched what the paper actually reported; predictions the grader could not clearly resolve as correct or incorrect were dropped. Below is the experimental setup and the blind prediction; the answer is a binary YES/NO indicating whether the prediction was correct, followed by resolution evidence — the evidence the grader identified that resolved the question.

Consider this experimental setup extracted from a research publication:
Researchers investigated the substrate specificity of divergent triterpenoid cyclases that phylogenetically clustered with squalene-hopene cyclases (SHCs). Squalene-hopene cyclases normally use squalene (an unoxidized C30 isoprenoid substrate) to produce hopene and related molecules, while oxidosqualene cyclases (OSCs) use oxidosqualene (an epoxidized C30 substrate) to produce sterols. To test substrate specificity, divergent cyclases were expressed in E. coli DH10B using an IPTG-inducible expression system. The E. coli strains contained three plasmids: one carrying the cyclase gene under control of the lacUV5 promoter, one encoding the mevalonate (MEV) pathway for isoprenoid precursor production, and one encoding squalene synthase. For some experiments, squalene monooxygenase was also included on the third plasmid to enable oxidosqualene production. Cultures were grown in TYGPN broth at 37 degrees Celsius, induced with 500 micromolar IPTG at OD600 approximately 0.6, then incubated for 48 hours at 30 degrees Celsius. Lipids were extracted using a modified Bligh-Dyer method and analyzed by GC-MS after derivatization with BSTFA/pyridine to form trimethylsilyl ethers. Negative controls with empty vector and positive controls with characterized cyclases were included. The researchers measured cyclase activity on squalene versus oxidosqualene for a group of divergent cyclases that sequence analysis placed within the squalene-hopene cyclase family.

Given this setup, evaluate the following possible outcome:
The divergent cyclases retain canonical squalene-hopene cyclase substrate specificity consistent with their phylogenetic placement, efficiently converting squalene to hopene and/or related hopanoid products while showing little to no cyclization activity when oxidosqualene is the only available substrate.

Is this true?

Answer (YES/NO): NO